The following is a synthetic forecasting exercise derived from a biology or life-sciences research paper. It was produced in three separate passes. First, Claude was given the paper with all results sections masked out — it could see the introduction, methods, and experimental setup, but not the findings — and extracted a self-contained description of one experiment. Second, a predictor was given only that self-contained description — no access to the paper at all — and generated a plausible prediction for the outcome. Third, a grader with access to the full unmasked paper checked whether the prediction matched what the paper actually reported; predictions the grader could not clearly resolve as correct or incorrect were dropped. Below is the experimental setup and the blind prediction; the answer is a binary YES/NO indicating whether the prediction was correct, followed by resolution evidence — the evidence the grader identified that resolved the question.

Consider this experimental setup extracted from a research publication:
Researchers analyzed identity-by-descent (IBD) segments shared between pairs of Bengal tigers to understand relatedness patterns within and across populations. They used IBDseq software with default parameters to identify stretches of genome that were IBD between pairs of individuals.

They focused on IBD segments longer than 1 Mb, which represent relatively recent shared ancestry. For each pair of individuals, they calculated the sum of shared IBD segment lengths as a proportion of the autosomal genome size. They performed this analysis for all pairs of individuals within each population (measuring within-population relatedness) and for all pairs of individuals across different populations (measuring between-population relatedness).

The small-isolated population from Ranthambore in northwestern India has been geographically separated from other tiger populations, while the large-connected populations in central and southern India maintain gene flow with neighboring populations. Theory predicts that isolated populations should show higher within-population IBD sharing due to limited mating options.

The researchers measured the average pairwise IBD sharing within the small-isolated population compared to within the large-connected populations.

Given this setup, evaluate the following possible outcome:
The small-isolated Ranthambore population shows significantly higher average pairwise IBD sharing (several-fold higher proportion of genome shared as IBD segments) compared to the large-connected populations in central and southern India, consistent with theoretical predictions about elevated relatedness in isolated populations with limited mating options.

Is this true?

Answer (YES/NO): NO